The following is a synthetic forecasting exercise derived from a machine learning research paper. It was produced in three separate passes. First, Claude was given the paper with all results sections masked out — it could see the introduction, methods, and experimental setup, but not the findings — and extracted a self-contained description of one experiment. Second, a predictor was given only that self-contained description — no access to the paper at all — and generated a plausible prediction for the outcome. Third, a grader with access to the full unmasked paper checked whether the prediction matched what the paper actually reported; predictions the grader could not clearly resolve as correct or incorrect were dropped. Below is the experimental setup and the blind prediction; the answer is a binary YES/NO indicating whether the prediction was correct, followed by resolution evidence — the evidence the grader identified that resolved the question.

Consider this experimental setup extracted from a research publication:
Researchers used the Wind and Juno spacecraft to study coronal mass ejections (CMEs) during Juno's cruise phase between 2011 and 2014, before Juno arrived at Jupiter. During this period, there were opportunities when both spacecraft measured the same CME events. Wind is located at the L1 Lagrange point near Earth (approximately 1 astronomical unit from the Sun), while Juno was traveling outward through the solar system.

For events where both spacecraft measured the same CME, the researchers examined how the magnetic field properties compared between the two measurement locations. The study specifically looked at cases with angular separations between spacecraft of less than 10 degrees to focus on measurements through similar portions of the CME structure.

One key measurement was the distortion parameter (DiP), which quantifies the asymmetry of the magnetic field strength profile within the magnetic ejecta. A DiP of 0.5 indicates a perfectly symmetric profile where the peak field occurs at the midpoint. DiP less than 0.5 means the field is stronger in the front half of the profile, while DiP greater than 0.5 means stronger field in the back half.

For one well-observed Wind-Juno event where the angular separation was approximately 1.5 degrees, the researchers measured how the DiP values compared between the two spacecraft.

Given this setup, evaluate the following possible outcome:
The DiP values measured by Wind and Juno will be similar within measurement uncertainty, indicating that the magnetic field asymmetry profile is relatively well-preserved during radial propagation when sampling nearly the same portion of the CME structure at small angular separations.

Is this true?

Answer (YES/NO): NO